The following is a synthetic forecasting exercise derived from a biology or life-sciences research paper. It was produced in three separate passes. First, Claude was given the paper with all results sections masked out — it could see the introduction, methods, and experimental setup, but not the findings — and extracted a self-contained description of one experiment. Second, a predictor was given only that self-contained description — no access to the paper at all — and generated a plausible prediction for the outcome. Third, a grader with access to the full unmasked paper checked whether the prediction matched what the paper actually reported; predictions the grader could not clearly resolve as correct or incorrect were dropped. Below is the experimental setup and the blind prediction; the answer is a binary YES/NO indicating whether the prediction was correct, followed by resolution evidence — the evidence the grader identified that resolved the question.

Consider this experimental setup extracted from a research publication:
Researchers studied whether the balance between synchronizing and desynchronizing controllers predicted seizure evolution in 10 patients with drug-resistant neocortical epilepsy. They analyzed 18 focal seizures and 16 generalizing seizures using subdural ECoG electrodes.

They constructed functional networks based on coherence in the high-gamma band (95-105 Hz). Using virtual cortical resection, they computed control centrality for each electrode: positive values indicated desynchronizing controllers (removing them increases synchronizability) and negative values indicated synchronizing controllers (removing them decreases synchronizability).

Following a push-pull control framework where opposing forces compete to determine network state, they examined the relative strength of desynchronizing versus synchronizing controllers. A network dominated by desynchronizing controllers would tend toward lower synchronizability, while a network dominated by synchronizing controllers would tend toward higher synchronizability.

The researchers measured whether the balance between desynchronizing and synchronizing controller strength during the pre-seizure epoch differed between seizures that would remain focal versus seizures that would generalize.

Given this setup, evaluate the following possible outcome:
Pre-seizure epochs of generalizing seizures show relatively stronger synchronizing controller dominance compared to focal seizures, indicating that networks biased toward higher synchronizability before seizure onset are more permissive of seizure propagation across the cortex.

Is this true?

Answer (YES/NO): NO